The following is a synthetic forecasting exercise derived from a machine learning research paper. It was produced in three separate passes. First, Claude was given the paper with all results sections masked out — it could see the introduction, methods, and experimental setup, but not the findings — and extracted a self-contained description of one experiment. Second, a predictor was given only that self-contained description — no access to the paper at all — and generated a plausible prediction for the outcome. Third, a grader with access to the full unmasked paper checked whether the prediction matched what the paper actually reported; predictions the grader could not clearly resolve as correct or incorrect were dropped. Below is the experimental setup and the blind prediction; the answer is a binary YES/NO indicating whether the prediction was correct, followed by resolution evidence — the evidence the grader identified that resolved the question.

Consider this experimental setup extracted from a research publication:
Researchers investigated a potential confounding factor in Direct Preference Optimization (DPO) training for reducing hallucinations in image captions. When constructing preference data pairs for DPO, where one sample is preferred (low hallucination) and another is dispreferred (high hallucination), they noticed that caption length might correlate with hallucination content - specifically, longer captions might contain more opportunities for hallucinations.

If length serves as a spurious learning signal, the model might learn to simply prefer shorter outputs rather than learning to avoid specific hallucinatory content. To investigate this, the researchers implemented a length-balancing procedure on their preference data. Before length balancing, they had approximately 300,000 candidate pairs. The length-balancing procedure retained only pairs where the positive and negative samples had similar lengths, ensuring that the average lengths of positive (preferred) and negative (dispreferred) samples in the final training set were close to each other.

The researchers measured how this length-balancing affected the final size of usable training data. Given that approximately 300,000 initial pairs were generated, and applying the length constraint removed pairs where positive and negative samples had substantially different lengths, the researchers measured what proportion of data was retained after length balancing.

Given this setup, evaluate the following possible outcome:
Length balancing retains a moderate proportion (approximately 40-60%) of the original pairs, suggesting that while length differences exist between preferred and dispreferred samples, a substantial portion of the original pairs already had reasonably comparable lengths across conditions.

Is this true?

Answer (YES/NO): NO